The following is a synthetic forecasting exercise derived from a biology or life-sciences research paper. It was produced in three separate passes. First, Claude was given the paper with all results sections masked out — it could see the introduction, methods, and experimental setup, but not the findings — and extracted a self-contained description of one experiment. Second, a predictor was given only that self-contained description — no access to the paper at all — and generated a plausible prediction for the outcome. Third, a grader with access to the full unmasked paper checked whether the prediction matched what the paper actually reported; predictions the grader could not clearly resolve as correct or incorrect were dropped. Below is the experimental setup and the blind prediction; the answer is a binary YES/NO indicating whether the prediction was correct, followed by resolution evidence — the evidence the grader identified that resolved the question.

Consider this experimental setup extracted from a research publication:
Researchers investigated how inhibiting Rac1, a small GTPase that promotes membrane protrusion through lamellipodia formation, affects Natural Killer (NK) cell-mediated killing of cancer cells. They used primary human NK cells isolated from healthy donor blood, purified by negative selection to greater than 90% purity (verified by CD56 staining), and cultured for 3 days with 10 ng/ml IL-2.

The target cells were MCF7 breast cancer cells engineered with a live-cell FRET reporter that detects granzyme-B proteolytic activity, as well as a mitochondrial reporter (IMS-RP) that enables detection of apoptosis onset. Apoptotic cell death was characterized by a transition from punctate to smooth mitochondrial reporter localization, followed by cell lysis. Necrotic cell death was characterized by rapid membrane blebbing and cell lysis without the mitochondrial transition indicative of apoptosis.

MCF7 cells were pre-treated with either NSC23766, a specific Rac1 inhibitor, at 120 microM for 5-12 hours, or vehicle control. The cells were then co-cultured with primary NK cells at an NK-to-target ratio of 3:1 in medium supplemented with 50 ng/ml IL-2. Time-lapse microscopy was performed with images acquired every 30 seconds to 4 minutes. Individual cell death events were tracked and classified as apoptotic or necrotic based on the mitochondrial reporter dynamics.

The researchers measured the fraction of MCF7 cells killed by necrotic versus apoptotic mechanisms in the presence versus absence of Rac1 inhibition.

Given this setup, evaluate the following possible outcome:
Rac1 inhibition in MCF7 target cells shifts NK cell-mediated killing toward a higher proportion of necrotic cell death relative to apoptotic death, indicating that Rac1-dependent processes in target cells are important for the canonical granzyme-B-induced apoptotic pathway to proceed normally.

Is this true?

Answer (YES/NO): NO